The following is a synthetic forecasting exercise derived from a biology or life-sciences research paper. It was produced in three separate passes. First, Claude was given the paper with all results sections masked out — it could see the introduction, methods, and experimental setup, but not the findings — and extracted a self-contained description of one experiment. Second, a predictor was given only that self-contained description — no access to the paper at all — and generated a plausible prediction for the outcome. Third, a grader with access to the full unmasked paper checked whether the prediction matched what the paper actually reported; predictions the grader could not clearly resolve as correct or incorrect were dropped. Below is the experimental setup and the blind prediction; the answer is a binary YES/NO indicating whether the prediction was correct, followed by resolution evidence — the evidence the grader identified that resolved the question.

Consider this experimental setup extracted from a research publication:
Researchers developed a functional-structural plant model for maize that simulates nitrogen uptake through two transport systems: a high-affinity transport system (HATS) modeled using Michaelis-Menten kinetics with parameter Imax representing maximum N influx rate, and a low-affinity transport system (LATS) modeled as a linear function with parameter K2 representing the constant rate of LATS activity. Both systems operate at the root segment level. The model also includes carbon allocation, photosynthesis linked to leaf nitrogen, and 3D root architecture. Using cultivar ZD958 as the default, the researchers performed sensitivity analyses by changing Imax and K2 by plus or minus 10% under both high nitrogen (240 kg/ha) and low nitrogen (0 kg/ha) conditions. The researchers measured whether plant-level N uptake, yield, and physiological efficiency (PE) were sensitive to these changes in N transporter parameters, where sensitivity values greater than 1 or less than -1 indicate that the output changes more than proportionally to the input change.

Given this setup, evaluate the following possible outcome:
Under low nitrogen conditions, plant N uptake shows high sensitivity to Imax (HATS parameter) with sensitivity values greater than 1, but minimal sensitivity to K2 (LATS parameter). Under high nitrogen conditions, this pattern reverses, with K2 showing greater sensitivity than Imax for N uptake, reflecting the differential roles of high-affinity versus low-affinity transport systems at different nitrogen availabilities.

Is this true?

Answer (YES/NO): NO